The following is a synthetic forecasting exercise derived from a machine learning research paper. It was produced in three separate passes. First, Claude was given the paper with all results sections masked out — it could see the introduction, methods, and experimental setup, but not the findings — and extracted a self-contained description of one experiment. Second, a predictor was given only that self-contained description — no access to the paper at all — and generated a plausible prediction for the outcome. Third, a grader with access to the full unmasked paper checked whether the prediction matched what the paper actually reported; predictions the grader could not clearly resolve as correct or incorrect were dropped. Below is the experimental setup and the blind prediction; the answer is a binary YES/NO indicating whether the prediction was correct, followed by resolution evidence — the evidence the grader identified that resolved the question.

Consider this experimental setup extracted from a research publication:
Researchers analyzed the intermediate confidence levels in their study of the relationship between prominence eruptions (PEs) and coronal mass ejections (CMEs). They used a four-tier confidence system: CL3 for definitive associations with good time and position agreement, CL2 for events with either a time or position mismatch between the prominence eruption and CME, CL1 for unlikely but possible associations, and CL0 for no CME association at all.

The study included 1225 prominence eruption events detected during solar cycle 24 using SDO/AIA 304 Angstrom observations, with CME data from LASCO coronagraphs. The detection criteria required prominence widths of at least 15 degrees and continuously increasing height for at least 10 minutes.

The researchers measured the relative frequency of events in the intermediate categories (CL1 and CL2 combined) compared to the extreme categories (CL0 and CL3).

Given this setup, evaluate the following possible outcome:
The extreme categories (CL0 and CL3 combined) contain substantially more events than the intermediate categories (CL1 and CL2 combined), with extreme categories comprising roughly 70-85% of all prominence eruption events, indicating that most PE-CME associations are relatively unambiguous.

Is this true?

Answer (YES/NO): NO